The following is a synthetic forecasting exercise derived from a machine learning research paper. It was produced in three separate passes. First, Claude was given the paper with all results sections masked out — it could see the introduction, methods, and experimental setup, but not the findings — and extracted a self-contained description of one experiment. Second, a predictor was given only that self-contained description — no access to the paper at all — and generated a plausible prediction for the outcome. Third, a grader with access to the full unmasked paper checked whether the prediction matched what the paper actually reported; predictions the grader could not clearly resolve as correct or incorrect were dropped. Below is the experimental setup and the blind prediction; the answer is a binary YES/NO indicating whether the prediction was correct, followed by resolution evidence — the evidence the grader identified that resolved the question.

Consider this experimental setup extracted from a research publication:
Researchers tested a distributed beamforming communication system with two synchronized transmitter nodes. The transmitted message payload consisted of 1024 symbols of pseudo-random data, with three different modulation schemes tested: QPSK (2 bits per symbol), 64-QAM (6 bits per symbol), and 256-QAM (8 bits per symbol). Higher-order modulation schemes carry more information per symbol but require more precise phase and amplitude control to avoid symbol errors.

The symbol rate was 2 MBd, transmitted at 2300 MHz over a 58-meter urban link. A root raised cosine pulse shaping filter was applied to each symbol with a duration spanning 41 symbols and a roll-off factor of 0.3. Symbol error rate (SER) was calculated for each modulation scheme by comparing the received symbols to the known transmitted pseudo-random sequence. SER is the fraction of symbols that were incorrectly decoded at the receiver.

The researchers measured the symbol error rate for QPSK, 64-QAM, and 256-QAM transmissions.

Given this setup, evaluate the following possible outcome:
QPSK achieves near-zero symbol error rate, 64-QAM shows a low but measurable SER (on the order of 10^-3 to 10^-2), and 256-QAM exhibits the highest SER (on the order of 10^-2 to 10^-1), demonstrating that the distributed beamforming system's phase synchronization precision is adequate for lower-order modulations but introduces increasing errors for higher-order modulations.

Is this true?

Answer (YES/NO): NO